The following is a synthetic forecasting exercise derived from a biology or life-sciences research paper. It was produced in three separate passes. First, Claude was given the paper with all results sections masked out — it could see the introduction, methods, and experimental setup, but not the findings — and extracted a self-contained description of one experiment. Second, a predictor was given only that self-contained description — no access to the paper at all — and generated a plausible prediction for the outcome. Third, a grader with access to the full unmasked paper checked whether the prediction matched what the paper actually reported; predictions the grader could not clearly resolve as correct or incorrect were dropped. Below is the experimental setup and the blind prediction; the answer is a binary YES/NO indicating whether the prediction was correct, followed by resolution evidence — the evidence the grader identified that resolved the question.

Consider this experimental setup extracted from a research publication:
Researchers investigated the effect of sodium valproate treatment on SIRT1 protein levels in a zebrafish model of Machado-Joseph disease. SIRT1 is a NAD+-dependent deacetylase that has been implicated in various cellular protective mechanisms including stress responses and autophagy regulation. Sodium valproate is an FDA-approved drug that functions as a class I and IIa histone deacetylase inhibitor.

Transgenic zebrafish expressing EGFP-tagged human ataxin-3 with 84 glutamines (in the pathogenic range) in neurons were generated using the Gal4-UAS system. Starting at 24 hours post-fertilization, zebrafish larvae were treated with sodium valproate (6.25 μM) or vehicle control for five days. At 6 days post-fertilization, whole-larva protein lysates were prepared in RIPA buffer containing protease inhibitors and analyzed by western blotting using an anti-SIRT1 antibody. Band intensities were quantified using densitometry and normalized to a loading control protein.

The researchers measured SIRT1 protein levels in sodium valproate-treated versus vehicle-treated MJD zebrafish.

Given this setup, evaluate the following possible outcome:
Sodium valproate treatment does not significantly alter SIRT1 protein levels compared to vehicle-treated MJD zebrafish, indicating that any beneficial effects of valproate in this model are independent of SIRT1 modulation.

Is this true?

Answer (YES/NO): NO